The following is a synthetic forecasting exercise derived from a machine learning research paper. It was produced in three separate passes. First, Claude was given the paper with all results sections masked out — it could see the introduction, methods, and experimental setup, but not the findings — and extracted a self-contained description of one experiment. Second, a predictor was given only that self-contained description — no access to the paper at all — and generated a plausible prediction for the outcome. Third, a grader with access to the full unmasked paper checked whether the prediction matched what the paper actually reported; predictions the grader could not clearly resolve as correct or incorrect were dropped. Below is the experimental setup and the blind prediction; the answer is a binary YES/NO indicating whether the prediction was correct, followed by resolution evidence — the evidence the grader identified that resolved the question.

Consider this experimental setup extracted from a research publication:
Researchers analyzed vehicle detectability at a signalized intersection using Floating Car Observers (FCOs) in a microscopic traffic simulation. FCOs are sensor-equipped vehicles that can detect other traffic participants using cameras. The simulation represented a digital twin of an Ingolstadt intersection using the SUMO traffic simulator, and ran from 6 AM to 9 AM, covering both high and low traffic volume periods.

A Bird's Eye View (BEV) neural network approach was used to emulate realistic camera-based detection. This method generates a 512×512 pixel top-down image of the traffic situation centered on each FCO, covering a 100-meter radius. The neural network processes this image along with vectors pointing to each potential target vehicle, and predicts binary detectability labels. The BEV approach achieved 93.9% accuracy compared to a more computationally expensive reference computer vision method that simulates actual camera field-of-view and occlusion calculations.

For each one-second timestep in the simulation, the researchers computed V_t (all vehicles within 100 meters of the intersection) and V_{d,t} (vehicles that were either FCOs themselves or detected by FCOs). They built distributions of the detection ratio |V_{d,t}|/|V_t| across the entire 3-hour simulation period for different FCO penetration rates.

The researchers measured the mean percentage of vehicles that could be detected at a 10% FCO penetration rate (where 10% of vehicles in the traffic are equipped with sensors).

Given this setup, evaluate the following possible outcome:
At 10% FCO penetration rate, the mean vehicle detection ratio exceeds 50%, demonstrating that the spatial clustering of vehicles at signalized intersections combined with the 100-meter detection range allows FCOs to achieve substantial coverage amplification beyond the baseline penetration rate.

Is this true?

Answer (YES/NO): YES